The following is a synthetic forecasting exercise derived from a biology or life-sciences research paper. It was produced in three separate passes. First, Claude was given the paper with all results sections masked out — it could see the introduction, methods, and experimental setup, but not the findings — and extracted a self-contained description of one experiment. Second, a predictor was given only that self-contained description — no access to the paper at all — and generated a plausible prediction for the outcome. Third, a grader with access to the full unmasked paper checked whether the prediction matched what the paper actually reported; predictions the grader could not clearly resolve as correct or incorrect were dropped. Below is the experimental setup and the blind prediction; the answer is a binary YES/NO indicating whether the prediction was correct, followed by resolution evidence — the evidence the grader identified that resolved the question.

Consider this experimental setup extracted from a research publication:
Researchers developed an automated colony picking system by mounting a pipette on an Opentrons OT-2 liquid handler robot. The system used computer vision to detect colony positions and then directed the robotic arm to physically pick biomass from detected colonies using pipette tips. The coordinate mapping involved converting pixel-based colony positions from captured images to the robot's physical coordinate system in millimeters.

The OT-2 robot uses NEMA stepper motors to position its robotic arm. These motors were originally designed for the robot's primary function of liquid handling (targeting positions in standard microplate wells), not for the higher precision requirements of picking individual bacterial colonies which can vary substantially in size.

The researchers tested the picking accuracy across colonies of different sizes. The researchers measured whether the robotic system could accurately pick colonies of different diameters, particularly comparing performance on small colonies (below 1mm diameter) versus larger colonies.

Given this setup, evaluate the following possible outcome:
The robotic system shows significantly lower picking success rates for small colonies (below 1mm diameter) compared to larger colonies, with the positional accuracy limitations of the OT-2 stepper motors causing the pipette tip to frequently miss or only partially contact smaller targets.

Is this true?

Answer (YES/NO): YES